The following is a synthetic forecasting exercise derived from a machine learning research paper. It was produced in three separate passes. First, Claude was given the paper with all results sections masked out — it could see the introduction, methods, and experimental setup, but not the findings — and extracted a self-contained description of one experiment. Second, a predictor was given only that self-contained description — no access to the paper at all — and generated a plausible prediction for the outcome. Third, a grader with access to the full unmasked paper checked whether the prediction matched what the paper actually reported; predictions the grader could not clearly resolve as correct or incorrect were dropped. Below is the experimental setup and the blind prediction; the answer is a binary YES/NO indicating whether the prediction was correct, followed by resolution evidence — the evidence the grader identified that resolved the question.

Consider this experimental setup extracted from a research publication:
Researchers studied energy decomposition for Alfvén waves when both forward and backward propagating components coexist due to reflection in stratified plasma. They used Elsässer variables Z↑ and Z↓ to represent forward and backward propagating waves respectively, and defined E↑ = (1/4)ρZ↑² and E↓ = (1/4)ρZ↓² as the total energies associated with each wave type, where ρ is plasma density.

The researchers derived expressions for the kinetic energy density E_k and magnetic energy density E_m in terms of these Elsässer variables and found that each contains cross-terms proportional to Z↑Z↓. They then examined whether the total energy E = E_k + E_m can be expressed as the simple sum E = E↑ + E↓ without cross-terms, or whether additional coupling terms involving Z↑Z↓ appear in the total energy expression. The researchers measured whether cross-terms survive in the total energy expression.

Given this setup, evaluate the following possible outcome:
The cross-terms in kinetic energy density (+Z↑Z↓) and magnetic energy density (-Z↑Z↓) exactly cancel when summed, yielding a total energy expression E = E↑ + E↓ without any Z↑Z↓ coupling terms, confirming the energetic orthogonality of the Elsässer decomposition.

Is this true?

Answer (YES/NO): YES